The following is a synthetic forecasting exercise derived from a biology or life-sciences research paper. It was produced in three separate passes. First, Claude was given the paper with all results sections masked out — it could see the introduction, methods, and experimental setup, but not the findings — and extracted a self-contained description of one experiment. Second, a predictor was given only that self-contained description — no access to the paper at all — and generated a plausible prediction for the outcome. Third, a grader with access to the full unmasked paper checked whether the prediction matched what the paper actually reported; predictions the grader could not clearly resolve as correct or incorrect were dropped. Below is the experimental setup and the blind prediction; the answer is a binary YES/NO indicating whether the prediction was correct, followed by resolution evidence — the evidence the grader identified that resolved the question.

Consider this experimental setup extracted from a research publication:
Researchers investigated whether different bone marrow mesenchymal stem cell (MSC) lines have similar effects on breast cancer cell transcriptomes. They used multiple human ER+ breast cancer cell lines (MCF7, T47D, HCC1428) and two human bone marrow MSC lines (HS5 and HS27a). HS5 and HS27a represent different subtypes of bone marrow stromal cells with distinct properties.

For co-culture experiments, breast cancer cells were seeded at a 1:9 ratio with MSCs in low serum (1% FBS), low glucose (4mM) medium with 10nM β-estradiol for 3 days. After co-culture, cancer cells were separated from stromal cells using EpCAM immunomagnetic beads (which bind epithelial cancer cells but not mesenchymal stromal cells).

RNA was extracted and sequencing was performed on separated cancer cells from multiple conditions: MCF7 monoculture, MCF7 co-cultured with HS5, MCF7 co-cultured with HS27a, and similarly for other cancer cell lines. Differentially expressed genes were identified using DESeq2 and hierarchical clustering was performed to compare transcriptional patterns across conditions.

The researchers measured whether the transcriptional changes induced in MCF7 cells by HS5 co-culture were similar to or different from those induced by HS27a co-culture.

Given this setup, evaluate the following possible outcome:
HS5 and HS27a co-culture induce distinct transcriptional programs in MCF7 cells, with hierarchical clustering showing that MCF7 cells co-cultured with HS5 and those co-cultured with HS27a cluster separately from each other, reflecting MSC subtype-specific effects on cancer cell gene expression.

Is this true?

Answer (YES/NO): NO